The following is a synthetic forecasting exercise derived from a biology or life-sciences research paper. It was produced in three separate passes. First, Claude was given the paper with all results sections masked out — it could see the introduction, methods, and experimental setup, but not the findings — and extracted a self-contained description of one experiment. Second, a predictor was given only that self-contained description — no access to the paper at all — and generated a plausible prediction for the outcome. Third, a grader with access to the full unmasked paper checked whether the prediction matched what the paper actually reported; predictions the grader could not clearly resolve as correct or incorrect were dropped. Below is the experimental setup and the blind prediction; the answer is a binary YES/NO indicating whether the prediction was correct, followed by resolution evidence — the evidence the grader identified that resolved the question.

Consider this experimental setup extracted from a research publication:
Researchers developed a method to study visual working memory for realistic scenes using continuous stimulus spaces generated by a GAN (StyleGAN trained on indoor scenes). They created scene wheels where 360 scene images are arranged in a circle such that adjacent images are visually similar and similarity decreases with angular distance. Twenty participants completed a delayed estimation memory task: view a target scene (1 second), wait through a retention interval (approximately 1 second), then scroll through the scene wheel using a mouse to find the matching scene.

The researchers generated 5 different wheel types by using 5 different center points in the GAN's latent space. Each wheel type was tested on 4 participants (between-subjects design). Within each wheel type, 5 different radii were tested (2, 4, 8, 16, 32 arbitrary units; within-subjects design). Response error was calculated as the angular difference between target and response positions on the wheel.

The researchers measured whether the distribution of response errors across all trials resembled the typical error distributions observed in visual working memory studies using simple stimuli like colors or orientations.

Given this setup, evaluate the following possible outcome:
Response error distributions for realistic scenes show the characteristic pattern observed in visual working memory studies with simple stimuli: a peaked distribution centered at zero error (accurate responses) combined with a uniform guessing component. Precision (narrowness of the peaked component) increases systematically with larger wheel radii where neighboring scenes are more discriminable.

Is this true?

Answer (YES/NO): YES